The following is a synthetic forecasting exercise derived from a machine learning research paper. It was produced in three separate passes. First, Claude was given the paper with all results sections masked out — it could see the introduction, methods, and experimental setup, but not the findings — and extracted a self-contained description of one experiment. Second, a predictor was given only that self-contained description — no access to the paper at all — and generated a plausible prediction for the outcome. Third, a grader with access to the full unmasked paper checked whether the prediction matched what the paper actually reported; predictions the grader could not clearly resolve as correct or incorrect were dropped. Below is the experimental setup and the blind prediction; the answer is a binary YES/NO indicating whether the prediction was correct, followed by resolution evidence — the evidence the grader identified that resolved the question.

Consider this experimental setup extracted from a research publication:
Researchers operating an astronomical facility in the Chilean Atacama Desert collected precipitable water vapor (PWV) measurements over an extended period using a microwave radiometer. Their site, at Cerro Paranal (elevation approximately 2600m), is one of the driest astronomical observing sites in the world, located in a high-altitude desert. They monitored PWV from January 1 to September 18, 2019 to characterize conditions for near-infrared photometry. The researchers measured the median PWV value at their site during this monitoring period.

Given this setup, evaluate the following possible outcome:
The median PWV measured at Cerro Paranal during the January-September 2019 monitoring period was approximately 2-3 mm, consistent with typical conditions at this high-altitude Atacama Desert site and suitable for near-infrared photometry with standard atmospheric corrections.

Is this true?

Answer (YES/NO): YES